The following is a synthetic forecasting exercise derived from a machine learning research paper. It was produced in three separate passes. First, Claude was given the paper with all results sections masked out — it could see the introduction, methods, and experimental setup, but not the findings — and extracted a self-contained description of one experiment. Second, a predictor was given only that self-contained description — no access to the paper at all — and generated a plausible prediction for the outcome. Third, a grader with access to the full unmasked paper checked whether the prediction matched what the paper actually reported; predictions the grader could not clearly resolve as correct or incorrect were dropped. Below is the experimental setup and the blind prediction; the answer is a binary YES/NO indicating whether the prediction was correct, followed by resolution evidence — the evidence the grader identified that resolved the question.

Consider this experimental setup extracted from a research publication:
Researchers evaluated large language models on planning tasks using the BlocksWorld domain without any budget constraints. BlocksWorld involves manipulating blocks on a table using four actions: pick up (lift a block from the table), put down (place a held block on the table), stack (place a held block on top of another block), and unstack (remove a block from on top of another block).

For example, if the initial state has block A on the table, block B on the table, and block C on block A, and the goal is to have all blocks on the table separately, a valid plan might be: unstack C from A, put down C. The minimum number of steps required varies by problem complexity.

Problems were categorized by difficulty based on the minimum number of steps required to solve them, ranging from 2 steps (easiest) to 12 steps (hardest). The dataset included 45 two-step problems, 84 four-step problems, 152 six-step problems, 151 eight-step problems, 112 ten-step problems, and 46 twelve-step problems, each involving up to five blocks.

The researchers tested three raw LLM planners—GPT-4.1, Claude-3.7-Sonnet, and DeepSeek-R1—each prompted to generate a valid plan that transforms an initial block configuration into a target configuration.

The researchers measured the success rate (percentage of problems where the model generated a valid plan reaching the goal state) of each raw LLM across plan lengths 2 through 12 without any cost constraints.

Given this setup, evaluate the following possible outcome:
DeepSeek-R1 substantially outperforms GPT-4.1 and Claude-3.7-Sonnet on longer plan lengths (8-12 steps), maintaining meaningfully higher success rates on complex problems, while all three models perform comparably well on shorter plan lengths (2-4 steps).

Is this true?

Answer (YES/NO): NO